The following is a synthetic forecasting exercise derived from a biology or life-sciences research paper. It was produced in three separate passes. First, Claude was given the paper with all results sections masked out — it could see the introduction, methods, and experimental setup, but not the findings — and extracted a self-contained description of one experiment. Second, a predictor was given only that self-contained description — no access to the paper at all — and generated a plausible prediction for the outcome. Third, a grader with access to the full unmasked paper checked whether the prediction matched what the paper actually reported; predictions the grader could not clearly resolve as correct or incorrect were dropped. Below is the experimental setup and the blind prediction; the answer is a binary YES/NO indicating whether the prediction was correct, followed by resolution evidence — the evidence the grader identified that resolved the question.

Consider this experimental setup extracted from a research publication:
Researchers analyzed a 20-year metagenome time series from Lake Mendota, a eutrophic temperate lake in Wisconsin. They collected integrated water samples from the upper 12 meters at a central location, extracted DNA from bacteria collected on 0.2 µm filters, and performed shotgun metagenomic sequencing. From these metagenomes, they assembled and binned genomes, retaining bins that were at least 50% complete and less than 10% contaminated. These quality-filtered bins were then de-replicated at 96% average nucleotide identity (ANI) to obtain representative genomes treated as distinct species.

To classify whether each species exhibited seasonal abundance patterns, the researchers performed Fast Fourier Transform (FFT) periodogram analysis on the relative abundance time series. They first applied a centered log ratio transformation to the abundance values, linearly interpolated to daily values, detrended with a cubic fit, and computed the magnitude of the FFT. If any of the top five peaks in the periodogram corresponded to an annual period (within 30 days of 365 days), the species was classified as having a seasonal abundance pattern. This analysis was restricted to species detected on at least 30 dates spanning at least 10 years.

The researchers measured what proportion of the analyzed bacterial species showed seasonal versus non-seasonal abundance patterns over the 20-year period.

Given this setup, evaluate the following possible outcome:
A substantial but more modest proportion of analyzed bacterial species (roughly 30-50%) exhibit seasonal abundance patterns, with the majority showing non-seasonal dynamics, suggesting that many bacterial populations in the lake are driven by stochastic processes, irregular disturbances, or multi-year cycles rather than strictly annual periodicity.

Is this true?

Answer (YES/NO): NO